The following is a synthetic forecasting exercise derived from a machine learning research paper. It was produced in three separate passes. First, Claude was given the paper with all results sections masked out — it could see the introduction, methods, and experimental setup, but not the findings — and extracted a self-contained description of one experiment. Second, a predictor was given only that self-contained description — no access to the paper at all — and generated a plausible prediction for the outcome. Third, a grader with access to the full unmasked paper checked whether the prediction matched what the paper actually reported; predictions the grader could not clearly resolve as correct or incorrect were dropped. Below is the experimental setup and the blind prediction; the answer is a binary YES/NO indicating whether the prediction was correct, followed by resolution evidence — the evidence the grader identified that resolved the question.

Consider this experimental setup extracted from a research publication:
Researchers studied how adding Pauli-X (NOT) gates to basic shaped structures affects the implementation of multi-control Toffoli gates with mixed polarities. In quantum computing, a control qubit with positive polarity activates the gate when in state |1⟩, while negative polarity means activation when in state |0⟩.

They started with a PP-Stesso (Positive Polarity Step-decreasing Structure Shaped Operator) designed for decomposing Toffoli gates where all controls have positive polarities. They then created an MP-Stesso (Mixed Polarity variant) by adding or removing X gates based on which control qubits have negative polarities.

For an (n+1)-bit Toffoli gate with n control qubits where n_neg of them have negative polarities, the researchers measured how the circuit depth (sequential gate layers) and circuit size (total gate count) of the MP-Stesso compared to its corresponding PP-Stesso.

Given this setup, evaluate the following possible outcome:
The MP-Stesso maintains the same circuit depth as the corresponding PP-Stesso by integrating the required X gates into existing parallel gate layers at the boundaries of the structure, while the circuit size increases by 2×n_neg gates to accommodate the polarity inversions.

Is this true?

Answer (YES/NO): NO